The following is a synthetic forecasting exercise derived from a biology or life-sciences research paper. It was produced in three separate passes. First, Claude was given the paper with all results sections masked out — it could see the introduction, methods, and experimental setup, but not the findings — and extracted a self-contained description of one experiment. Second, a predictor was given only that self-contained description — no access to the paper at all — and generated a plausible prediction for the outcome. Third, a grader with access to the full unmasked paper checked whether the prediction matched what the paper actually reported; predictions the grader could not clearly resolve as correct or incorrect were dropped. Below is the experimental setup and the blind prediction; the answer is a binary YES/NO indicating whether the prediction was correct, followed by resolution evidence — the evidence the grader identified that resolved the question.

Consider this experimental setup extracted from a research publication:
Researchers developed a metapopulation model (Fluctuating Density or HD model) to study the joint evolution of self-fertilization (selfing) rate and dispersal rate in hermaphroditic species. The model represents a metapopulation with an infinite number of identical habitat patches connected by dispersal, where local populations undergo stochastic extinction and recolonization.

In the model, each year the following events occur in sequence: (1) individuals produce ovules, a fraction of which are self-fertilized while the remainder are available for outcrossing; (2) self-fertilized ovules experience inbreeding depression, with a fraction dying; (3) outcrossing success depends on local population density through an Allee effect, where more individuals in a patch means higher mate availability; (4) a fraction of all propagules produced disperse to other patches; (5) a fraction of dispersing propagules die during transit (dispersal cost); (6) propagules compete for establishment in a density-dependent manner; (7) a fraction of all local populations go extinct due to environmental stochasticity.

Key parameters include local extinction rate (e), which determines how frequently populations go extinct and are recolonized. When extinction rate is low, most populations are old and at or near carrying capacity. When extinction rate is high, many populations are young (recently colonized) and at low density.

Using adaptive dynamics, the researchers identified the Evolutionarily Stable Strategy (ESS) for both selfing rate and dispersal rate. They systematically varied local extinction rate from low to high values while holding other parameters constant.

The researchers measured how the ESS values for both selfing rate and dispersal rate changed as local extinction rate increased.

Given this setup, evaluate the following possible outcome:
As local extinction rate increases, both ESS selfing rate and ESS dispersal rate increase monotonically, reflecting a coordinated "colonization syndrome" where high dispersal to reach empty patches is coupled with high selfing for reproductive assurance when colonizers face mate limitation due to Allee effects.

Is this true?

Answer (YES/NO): YES